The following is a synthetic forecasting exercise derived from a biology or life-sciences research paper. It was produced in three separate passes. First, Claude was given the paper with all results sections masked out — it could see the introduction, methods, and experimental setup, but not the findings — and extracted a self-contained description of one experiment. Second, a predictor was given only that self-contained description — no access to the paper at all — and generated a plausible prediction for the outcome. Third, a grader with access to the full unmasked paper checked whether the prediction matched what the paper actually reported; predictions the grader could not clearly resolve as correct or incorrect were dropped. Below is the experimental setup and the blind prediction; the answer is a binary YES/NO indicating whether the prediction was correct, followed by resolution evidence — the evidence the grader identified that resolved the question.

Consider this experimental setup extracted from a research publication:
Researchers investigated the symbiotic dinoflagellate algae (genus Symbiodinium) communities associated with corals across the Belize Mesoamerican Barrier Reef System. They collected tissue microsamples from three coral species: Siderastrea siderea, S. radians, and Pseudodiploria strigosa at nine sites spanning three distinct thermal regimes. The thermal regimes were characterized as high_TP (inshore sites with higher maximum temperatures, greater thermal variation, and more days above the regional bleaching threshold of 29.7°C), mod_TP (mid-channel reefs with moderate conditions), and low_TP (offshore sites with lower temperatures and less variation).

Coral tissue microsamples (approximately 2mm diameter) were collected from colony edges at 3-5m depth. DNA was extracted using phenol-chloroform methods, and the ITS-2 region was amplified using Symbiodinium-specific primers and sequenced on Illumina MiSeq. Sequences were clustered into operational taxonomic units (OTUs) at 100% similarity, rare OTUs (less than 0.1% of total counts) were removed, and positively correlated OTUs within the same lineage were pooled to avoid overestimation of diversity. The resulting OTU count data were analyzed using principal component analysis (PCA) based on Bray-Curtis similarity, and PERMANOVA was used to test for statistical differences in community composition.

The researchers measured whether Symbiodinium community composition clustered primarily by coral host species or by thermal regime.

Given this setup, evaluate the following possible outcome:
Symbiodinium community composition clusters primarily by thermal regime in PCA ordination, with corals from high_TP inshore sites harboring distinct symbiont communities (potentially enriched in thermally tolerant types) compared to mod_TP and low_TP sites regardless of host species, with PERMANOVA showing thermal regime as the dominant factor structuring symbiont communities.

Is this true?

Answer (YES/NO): NO